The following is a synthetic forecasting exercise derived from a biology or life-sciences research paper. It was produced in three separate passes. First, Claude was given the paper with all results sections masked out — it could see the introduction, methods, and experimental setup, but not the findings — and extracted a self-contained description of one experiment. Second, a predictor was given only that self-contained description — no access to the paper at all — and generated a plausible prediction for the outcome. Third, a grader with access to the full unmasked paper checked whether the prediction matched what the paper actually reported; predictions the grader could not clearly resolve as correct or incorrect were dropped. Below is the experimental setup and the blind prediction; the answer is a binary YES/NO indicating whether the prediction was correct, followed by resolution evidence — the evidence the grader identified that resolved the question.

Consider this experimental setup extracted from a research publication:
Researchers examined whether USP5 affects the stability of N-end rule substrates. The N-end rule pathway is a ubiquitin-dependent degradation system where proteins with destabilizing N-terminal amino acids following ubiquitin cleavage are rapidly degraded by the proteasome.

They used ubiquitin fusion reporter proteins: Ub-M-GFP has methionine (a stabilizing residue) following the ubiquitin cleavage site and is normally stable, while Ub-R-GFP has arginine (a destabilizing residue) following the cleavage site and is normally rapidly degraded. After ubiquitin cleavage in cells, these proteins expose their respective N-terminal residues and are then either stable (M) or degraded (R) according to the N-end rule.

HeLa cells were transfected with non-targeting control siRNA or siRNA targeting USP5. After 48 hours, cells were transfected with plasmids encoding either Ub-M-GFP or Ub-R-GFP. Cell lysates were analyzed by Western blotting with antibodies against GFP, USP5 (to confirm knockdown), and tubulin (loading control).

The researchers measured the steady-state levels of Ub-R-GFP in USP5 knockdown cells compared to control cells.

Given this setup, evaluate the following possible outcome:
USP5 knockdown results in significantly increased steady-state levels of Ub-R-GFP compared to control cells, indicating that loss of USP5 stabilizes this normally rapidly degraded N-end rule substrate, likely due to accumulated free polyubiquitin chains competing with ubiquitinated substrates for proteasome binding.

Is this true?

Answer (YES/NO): NO